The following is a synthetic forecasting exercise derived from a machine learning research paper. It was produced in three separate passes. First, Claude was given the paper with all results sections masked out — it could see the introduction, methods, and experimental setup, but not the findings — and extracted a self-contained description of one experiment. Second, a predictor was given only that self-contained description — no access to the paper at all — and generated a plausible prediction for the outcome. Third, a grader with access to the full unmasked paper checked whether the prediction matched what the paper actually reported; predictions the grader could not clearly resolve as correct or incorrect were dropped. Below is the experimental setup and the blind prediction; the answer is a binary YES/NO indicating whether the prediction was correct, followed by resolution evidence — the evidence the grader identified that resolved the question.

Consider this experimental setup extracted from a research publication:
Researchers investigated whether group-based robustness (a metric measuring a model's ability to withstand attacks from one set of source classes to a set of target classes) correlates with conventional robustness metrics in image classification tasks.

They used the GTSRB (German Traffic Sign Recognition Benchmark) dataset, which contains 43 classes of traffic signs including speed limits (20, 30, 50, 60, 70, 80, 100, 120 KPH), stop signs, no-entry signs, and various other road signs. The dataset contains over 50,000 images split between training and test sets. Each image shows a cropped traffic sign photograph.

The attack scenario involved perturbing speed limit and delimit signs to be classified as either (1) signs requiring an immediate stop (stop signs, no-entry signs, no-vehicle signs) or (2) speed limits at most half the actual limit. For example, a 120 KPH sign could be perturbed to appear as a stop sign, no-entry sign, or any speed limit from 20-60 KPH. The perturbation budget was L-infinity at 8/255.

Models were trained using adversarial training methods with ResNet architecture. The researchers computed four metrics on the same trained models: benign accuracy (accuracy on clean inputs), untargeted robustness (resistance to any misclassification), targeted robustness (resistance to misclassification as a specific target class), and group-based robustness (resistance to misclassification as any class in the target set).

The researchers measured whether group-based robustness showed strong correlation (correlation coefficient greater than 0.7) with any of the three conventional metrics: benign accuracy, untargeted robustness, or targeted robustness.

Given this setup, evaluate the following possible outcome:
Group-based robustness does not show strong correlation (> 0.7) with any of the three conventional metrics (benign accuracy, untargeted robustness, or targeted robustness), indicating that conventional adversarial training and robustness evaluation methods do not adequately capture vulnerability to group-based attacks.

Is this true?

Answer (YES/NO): YES